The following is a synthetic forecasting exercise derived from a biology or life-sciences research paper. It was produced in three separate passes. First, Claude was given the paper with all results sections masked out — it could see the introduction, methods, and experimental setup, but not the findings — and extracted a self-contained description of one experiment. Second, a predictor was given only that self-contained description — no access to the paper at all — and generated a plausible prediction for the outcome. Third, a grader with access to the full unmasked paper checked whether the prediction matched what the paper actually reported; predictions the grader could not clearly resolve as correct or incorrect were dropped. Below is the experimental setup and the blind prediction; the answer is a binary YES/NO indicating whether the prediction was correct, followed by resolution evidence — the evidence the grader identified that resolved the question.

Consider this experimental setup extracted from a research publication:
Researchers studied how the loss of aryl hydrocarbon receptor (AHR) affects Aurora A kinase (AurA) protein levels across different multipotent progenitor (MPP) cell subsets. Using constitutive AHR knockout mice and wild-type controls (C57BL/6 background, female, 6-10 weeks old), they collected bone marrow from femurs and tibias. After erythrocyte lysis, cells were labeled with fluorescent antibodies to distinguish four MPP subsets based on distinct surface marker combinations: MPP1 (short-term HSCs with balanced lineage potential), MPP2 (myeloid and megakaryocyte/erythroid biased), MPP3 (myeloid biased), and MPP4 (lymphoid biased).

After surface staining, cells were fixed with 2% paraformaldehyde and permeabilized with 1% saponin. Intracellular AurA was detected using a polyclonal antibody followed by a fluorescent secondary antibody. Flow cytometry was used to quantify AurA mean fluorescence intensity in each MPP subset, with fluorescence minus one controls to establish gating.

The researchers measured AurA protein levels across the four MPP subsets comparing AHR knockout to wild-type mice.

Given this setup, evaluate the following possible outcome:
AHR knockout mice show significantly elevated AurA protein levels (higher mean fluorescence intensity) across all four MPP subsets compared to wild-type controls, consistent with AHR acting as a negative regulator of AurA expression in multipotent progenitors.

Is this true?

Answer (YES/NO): NO